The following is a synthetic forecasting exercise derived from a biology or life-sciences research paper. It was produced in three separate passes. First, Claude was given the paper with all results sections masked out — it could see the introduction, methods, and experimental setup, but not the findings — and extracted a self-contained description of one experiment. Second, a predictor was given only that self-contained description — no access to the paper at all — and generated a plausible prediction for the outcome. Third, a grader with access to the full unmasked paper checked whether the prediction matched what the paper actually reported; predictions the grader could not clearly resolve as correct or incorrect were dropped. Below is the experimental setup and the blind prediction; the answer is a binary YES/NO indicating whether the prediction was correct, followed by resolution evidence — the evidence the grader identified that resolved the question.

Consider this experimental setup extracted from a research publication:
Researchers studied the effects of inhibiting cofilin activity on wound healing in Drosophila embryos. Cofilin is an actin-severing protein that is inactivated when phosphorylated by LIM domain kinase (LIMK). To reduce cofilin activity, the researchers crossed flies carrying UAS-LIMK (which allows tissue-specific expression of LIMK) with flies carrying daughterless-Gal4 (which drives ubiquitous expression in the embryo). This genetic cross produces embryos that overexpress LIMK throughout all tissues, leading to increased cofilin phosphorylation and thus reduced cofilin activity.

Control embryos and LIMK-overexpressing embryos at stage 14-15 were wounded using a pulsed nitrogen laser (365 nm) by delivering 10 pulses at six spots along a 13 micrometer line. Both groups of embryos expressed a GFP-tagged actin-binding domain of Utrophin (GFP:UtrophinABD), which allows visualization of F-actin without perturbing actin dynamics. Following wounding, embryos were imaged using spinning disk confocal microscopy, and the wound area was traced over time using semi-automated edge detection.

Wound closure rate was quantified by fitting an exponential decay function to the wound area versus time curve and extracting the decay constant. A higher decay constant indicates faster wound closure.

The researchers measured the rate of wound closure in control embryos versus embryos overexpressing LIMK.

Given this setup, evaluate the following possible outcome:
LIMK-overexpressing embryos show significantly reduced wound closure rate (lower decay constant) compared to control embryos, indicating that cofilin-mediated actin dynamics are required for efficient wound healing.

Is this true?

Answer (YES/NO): YES